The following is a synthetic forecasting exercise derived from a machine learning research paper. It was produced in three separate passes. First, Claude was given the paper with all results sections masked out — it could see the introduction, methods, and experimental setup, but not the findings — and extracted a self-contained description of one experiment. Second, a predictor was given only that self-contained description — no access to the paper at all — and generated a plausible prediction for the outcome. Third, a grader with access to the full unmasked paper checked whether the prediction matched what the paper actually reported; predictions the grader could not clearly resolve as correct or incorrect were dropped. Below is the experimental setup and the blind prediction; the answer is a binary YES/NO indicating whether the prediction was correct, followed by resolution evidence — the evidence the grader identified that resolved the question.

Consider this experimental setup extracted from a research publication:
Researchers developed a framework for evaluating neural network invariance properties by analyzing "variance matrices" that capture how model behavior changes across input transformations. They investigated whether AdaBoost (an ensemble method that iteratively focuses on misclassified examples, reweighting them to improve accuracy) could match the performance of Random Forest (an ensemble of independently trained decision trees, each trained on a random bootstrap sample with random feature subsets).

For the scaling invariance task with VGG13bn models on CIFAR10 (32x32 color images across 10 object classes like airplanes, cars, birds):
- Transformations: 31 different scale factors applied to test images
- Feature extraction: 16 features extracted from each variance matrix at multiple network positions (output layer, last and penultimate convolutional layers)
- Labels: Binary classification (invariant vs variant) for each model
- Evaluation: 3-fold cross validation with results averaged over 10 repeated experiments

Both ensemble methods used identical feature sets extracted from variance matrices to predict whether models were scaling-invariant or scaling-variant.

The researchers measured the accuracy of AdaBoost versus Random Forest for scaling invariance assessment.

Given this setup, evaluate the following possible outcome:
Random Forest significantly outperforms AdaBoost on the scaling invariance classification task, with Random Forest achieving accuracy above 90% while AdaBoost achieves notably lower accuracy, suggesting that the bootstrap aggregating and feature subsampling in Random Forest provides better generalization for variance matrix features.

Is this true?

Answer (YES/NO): NO